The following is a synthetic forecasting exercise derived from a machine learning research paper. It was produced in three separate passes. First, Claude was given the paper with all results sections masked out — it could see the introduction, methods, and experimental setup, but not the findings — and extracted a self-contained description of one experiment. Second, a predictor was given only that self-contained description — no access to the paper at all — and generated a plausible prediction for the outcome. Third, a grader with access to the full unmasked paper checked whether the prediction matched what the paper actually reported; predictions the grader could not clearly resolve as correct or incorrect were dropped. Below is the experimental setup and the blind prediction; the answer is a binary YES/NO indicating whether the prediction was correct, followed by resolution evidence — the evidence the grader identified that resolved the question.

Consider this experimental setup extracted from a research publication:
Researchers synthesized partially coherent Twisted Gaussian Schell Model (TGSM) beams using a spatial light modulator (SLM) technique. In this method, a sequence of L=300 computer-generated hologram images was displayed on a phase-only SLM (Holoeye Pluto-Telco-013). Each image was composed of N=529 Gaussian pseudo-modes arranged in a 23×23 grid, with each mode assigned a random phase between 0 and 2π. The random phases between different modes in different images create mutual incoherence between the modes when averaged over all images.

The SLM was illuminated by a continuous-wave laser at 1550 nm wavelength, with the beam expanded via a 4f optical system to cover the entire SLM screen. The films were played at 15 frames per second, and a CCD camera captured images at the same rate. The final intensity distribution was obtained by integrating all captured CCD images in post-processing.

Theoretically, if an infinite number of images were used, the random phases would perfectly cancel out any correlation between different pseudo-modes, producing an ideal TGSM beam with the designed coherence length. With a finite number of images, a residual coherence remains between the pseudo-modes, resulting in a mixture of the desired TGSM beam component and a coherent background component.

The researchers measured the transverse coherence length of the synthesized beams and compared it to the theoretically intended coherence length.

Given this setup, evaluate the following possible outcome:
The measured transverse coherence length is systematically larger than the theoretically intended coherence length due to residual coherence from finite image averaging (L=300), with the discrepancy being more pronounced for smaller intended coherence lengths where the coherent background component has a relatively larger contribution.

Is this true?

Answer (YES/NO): YES